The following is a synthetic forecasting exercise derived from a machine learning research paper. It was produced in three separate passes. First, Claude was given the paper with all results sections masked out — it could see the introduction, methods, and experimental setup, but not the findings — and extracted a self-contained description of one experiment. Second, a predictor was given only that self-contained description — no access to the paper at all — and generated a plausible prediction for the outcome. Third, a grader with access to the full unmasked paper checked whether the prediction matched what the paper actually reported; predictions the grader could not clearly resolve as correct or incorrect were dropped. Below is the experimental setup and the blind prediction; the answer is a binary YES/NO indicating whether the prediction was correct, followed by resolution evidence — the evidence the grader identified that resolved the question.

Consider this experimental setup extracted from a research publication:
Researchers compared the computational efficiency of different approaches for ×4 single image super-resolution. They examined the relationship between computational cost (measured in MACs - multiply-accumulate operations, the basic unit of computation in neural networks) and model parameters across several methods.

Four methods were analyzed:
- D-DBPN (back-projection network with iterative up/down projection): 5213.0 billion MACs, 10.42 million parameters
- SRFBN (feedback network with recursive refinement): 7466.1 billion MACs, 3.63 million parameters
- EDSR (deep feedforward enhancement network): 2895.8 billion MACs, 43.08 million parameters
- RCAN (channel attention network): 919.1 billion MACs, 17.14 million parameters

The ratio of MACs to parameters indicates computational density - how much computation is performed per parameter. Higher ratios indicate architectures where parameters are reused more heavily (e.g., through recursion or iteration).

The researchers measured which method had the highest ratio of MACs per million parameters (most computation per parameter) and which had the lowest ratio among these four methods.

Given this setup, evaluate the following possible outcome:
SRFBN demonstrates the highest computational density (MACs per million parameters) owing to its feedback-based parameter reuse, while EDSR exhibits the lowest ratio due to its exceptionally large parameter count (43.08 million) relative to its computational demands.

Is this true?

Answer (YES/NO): NO